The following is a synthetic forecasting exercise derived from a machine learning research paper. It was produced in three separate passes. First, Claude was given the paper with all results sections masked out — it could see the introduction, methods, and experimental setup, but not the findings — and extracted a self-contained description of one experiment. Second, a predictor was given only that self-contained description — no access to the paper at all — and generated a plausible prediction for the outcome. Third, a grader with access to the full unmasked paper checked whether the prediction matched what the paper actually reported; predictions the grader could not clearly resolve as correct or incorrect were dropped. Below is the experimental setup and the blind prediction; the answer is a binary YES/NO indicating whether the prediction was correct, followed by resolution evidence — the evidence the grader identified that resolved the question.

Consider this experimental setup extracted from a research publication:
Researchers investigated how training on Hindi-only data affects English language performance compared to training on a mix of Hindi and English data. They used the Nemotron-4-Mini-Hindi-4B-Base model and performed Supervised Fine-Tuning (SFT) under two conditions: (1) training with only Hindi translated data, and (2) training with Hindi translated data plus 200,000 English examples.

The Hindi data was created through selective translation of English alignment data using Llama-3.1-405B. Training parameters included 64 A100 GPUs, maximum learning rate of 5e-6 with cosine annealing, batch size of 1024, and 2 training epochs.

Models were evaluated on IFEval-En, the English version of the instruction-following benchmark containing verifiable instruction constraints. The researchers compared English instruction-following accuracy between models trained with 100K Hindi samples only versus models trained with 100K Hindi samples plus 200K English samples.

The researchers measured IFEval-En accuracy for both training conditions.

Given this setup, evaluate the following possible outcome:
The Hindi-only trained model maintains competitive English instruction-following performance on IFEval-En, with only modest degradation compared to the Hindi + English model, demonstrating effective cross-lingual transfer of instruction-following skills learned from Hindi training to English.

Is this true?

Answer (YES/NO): NO